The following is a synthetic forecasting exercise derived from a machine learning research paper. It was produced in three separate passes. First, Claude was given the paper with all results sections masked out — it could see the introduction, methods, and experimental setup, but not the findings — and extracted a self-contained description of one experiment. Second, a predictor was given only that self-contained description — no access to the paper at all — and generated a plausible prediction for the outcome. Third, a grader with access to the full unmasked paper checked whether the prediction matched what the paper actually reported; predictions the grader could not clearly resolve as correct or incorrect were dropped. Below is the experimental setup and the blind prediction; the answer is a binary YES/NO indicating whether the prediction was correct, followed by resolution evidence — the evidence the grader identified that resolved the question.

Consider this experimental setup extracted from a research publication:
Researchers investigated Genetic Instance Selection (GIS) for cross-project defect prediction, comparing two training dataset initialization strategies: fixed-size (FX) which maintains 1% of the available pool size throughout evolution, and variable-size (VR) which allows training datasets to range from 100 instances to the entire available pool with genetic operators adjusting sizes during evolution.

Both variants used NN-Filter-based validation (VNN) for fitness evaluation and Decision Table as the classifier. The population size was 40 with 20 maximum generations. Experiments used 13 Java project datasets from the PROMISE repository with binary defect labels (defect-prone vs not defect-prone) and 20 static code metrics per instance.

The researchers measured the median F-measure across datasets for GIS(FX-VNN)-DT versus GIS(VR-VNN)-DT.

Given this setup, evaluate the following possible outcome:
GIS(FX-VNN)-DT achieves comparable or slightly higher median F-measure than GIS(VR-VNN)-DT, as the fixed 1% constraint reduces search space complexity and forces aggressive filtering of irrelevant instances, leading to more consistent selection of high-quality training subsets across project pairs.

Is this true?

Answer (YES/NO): YES